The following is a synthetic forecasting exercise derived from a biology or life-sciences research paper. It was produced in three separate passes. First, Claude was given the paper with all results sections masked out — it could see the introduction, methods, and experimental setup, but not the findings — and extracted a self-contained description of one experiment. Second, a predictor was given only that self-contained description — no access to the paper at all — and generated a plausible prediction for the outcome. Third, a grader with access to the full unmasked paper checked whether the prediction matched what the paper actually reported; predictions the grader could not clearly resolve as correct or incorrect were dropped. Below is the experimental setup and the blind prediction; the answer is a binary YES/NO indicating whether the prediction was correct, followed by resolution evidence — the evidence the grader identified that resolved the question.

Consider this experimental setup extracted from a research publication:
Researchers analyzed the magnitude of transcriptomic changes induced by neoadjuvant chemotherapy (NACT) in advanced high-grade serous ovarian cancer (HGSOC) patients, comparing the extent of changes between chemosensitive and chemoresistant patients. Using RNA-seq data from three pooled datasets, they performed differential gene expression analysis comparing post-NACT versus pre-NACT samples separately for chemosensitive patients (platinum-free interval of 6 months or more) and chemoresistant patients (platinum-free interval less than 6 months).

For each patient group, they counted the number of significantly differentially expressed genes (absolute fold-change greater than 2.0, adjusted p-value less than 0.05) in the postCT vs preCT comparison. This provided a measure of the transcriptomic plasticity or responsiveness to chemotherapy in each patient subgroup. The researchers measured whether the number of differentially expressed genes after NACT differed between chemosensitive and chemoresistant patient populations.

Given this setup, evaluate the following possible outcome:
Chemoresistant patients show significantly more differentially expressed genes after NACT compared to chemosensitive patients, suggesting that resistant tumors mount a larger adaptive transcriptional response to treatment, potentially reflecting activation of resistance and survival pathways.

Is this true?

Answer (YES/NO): NO